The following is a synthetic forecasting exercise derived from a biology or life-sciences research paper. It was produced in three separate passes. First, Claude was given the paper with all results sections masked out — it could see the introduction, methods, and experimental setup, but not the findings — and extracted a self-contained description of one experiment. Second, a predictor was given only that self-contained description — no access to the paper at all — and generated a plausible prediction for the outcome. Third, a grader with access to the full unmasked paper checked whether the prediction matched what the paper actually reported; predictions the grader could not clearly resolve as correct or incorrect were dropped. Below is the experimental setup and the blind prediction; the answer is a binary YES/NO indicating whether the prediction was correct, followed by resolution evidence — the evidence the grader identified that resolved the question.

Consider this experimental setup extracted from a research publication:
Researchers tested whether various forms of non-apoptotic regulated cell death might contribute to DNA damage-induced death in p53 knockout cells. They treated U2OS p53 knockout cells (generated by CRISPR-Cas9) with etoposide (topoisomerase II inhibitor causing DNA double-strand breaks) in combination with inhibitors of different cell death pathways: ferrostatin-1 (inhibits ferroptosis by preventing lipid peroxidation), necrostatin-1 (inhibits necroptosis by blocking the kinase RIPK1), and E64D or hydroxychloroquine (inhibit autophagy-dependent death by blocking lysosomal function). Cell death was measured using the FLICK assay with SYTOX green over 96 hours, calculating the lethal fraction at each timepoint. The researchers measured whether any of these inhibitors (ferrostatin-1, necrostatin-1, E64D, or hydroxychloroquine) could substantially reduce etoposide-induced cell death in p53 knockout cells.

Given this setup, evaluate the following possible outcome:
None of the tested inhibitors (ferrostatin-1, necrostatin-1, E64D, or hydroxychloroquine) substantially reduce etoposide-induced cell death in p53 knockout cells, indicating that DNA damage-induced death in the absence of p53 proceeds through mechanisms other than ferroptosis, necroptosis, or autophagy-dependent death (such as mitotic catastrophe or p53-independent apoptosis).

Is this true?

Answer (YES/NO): YES